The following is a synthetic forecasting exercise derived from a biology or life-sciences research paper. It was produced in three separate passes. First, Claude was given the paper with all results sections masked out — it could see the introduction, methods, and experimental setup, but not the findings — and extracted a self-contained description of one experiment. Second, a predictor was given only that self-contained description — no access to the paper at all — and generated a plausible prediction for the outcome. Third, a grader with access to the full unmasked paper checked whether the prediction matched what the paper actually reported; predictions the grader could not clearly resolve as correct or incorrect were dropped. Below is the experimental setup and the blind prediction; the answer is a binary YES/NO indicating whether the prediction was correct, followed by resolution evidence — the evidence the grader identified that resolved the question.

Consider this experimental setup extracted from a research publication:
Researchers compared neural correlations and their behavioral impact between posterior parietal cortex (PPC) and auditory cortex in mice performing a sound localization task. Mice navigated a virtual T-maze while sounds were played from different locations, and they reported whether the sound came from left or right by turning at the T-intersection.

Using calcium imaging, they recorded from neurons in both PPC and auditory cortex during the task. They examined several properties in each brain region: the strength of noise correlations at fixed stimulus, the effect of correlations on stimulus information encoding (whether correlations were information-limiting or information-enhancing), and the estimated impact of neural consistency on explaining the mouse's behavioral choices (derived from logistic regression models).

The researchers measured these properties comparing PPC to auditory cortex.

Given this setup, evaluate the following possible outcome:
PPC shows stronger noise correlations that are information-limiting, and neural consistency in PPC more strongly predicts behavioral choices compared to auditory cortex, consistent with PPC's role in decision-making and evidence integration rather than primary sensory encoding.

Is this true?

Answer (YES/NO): YES